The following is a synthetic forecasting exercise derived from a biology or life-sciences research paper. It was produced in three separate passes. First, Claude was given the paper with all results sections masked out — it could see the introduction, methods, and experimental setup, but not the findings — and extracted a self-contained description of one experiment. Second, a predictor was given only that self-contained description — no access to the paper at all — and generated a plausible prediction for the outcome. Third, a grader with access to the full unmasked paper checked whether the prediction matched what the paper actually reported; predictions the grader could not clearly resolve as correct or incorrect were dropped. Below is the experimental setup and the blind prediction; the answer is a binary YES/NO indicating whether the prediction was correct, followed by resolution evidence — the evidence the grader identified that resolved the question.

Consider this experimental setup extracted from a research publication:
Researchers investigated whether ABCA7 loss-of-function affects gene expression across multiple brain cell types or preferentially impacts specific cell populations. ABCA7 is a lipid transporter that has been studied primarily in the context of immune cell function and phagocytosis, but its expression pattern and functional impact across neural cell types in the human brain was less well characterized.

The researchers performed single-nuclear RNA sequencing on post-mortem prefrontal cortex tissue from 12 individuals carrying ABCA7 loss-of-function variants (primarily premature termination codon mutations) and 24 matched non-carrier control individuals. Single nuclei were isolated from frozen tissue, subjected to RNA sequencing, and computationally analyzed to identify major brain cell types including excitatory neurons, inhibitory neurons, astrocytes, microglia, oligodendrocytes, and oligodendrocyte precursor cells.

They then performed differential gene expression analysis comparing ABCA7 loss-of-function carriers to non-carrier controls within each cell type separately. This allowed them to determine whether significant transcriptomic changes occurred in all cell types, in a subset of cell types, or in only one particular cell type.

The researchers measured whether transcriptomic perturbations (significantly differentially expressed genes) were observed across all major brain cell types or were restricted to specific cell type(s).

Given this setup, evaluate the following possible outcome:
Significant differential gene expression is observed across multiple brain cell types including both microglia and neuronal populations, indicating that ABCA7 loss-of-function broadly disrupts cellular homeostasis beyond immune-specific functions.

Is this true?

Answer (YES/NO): YES